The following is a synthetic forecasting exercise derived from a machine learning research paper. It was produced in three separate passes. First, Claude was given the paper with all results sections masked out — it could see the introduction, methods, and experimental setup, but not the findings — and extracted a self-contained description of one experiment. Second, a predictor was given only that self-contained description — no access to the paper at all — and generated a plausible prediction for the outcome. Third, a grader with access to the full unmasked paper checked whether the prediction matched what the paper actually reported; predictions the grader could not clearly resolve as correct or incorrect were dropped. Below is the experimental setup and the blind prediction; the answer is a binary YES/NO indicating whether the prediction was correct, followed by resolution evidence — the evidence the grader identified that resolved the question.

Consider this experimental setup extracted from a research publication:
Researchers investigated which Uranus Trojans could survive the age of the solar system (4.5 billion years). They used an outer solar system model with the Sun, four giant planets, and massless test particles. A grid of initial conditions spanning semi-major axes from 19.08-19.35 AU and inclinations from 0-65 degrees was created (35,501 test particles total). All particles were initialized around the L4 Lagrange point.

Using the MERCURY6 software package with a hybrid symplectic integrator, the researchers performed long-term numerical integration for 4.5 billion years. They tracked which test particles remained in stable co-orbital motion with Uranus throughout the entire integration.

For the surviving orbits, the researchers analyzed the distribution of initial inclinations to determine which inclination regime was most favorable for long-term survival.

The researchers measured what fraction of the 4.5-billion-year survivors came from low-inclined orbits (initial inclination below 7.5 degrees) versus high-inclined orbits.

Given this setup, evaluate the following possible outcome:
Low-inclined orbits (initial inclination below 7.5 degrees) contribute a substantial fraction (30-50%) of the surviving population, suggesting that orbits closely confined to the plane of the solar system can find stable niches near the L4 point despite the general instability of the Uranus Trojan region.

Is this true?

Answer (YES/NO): NO